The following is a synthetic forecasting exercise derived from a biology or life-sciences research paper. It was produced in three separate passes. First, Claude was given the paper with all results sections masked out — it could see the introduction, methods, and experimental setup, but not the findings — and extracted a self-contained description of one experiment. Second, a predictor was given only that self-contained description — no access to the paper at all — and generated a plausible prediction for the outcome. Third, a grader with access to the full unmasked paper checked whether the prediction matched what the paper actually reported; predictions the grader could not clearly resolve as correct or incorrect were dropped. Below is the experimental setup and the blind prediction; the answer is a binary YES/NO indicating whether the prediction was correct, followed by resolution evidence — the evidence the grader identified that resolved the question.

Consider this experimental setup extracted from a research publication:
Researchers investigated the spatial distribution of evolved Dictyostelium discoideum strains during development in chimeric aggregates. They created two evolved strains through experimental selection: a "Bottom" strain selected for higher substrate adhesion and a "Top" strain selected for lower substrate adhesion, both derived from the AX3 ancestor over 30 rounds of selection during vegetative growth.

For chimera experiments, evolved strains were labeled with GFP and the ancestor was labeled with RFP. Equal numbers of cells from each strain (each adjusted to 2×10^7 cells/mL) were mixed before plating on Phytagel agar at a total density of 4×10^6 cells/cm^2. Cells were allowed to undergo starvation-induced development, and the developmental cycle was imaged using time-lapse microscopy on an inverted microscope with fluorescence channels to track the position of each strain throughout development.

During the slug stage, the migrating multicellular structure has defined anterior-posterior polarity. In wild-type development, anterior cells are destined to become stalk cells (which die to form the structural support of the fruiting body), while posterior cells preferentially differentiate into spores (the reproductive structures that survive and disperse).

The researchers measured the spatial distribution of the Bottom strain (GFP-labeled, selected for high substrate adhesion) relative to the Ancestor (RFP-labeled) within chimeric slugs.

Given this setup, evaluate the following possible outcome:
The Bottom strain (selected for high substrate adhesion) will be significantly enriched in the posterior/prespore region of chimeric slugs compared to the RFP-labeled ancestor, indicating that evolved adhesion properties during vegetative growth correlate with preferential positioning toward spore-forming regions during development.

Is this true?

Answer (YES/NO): NO